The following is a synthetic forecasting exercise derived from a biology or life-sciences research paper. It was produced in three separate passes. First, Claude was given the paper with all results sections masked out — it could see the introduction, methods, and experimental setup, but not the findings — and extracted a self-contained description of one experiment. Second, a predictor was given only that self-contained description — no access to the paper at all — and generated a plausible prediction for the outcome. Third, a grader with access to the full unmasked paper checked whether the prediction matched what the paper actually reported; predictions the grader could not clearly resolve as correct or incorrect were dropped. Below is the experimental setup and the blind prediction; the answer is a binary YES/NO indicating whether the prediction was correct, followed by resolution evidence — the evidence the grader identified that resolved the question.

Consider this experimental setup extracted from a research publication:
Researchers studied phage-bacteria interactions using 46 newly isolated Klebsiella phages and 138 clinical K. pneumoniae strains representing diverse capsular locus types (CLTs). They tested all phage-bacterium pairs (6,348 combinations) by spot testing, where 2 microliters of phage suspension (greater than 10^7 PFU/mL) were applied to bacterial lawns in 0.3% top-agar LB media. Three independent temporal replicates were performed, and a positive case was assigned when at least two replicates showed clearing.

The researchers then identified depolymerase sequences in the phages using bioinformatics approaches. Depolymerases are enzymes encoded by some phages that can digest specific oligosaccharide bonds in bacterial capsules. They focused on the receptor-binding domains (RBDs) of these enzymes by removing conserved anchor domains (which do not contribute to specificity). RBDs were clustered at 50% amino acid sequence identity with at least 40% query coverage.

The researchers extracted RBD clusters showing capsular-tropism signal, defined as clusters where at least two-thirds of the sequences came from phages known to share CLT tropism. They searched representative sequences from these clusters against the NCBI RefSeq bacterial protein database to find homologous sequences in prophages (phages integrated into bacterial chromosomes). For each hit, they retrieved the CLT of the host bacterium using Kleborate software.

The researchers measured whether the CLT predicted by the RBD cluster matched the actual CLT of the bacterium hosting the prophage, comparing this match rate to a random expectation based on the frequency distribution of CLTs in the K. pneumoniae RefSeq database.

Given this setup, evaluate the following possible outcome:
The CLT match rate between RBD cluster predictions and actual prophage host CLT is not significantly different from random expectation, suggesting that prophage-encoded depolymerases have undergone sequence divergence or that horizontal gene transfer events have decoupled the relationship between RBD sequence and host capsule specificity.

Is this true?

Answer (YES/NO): NO